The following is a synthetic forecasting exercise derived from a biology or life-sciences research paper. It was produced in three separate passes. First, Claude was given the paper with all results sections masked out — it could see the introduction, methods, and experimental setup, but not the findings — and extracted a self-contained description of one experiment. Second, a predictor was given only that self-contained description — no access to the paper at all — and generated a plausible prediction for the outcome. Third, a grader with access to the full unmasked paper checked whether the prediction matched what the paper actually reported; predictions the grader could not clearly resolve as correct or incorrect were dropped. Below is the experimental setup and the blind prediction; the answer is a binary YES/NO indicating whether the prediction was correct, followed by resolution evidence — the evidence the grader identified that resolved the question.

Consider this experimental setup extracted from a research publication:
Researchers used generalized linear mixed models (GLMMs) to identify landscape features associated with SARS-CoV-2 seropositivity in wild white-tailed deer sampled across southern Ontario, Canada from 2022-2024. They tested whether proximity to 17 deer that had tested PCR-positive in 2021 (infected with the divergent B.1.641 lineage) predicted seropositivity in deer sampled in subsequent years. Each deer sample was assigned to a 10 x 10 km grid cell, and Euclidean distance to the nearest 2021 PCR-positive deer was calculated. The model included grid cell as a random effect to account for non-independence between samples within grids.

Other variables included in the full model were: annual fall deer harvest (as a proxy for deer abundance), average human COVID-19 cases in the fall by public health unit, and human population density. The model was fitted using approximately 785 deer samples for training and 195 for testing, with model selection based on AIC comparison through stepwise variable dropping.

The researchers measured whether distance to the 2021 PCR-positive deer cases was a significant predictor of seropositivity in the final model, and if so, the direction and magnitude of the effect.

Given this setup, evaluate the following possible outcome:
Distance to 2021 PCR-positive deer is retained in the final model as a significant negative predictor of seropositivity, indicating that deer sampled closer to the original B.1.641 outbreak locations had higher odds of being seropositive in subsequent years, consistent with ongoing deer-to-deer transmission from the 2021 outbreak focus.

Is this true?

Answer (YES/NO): NO